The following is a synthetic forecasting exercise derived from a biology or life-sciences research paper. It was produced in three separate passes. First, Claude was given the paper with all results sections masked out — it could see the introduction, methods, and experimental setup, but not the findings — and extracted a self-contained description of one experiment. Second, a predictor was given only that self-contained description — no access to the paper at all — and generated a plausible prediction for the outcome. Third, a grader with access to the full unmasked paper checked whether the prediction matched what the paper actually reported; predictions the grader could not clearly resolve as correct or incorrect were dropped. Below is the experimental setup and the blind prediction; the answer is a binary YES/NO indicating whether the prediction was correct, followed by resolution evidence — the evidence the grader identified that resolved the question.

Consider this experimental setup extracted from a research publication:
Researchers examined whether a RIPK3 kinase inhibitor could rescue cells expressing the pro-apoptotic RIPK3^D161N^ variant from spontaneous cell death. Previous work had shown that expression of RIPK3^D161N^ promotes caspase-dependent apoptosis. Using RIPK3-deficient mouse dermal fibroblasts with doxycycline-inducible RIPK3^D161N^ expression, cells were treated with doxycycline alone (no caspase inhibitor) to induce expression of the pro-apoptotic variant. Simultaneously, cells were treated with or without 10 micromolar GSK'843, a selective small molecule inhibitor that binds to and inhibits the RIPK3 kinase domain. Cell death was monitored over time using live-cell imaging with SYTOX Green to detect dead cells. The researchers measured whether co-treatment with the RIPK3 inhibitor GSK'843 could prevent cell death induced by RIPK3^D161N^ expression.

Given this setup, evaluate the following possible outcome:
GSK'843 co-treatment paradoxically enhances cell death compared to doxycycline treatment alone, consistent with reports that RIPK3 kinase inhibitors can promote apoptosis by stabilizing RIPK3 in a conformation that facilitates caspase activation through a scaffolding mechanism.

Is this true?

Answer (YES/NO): NO